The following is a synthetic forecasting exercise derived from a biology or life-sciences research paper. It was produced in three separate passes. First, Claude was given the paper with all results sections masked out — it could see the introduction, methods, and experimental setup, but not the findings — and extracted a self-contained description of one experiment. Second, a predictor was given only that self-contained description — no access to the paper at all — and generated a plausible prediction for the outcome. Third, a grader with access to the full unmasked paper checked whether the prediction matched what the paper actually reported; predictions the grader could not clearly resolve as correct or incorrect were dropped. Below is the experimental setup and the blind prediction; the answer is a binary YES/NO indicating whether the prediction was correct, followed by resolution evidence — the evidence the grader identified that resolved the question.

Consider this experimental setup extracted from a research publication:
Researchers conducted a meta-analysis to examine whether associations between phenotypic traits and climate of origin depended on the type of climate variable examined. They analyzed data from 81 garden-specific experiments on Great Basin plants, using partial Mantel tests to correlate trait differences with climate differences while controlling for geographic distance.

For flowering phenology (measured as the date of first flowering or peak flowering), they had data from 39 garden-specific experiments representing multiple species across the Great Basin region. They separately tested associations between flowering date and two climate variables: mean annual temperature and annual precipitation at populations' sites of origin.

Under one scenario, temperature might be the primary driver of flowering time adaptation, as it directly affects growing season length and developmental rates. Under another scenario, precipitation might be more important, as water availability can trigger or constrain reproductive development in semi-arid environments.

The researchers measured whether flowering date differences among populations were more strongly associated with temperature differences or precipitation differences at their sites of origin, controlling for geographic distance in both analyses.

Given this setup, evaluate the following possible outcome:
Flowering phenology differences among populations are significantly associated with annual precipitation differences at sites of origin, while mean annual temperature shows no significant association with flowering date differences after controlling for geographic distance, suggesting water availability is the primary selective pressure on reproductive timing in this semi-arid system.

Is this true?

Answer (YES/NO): NO